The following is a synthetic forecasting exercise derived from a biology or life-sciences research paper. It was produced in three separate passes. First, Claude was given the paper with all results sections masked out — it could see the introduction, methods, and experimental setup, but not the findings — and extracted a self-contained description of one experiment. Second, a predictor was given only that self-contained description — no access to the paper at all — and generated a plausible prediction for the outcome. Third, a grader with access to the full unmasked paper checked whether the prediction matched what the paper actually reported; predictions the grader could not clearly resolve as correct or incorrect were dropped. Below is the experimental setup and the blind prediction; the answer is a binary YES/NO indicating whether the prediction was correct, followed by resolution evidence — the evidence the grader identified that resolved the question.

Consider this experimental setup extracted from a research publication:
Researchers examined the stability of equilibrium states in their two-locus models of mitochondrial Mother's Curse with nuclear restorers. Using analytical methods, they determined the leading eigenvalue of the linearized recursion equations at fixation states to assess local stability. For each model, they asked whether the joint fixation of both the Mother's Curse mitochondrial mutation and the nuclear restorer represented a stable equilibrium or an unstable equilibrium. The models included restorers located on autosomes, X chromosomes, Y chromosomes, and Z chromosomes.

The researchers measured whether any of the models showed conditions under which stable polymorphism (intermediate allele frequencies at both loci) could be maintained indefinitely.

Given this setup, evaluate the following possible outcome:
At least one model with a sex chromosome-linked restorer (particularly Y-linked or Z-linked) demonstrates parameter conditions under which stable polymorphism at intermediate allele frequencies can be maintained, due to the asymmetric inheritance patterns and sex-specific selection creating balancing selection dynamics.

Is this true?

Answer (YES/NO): NO